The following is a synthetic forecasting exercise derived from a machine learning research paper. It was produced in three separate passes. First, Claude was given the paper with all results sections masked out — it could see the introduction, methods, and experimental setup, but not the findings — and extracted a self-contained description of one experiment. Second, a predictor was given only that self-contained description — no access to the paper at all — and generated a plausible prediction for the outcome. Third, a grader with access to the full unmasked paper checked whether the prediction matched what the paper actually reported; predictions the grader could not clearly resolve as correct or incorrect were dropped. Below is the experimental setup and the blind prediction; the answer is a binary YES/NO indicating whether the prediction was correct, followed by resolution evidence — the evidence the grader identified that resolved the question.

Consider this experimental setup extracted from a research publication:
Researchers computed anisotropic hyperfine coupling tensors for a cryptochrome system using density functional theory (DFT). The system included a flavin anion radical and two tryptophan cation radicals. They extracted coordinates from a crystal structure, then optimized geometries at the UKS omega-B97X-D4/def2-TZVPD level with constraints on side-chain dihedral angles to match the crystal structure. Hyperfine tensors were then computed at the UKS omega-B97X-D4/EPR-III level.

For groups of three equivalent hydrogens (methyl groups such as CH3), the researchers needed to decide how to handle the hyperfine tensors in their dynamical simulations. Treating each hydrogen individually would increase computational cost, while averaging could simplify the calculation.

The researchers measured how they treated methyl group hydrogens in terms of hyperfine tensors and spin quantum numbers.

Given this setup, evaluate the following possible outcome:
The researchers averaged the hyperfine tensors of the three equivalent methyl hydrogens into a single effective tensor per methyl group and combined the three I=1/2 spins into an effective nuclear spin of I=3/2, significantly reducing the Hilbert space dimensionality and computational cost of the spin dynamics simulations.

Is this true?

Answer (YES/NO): NO